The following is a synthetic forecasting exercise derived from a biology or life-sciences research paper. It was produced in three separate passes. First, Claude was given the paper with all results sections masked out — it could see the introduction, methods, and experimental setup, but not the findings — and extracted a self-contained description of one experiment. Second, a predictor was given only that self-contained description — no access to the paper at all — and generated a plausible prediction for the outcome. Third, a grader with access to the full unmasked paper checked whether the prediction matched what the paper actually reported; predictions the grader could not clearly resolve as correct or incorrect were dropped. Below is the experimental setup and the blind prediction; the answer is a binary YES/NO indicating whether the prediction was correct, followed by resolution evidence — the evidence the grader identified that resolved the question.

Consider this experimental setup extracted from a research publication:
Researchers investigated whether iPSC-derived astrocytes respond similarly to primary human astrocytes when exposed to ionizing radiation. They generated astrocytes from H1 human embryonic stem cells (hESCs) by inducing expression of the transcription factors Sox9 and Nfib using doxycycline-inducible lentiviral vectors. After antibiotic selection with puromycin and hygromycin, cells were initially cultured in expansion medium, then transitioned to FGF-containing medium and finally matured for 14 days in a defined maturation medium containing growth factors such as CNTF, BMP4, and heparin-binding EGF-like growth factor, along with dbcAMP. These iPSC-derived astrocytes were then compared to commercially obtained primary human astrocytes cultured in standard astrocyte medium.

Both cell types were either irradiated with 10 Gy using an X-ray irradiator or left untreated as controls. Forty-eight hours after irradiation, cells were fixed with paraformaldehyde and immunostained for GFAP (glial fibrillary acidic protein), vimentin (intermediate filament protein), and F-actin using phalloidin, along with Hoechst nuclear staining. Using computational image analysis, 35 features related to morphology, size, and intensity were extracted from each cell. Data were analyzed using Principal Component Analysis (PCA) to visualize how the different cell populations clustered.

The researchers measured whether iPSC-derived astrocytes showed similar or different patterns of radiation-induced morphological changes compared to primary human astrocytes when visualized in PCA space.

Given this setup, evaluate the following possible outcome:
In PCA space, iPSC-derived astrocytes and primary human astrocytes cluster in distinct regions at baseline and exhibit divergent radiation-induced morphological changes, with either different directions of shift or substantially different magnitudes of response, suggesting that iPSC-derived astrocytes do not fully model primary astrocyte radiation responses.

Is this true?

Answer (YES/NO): NO